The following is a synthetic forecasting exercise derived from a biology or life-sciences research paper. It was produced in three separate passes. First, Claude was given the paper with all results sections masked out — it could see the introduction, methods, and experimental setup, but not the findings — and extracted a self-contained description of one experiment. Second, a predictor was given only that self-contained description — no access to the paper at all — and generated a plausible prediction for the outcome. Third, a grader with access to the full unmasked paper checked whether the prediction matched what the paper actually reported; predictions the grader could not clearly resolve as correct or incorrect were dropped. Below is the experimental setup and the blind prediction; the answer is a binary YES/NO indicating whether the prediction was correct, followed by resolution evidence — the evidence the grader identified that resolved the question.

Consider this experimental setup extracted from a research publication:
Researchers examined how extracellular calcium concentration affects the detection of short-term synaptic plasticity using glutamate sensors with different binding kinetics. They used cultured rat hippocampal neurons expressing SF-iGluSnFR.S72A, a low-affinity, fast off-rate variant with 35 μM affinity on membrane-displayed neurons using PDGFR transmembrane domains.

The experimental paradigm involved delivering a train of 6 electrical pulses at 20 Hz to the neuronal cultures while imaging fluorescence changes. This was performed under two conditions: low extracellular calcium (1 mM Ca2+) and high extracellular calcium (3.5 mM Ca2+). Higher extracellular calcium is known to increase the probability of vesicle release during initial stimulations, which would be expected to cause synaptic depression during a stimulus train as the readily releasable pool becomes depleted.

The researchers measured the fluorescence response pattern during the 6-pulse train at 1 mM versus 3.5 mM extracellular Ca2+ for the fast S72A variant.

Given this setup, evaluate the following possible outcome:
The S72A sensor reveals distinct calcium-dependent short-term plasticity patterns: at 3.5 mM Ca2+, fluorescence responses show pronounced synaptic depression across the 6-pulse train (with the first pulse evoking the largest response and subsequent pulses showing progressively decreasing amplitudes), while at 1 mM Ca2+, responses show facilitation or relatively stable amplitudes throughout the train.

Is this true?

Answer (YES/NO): YES